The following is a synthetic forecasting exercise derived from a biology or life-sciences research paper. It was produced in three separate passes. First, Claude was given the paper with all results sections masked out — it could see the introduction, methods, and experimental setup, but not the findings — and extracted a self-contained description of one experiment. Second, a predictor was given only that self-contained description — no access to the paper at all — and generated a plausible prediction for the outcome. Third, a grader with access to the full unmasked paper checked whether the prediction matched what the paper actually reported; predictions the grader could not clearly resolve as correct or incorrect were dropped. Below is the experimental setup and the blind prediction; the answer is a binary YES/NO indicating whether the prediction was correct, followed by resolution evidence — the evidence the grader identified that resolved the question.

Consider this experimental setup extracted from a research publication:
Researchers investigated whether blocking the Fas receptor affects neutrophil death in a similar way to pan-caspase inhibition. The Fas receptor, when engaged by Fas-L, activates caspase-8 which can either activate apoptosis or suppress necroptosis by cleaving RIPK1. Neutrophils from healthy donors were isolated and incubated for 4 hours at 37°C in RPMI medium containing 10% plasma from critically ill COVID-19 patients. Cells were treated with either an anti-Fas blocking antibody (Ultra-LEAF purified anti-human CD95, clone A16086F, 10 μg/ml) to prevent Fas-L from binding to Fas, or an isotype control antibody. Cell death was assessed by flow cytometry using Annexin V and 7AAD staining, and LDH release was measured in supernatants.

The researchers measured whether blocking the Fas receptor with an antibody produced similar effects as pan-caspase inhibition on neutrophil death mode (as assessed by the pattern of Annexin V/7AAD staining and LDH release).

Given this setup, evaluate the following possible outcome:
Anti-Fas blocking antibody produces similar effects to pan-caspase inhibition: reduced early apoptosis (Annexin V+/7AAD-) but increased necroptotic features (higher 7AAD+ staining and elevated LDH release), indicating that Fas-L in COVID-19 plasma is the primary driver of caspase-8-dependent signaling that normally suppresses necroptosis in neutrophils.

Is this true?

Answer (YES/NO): NO